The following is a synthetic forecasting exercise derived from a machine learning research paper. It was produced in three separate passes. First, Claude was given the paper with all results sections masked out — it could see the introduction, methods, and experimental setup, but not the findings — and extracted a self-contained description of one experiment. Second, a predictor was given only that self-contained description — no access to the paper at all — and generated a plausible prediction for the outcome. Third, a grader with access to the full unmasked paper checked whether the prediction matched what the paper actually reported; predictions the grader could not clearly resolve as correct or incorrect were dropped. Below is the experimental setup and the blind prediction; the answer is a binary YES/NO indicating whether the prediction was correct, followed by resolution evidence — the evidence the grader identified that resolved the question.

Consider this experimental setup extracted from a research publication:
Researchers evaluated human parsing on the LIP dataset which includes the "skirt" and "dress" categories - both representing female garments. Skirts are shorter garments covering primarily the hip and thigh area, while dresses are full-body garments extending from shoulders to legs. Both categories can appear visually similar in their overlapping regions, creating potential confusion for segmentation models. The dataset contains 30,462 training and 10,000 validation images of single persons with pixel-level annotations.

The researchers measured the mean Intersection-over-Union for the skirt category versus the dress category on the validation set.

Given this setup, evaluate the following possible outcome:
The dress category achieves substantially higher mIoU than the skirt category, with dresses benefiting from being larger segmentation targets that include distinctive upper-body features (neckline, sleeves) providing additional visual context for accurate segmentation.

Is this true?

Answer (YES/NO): YES